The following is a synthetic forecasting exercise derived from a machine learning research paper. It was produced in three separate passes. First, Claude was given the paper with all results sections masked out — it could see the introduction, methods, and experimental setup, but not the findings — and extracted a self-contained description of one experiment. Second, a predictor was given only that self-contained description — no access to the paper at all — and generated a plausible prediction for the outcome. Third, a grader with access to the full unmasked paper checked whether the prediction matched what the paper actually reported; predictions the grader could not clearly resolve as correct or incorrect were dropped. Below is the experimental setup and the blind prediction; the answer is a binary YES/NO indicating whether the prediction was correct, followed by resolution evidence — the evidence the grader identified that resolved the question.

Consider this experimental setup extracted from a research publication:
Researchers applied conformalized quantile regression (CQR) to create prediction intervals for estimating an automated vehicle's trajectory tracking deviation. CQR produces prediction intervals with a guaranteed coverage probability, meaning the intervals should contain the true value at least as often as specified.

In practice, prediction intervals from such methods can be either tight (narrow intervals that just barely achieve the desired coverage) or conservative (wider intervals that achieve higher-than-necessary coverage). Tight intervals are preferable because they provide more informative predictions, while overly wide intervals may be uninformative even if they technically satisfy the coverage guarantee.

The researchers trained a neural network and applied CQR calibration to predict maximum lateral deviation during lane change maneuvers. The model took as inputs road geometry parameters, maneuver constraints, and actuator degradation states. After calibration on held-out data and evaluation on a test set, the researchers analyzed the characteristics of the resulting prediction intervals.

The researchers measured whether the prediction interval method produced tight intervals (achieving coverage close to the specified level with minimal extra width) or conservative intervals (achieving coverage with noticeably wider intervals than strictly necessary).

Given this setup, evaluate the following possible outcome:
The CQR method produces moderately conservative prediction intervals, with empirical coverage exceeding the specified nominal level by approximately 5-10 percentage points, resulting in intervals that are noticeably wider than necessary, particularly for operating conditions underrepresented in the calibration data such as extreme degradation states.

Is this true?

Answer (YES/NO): NO